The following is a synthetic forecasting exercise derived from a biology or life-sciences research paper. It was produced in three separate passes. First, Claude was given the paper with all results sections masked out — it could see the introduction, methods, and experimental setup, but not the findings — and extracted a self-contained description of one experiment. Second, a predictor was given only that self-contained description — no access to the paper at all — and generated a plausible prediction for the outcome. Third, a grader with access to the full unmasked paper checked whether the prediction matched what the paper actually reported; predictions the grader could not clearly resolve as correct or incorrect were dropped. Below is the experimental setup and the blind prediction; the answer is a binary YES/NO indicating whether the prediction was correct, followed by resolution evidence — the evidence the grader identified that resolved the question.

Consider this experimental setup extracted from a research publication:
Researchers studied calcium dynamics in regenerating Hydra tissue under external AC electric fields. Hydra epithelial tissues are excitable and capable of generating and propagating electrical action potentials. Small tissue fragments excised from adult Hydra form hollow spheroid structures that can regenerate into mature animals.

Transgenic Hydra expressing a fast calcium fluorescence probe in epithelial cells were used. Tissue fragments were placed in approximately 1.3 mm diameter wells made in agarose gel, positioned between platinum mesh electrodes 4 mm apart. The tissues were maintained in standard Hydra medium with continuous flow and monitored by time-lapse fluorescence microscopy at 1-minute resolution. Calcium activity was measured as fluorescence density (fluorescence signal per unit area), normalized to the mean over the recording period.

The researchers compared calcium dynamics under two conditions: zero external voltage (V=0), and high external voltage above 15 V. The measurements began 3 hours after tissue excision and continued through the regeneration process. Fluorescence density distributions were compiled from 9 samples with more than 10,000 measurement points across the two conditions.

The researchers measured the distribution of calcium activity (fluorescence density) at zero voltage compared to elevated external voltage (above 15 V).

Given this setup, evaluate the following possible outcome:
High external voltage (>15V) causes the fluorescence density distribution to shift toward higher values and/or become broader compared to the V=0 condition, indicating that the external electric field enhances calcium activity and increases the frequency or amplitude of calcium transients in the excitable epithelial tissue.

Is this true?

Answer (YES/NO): YES